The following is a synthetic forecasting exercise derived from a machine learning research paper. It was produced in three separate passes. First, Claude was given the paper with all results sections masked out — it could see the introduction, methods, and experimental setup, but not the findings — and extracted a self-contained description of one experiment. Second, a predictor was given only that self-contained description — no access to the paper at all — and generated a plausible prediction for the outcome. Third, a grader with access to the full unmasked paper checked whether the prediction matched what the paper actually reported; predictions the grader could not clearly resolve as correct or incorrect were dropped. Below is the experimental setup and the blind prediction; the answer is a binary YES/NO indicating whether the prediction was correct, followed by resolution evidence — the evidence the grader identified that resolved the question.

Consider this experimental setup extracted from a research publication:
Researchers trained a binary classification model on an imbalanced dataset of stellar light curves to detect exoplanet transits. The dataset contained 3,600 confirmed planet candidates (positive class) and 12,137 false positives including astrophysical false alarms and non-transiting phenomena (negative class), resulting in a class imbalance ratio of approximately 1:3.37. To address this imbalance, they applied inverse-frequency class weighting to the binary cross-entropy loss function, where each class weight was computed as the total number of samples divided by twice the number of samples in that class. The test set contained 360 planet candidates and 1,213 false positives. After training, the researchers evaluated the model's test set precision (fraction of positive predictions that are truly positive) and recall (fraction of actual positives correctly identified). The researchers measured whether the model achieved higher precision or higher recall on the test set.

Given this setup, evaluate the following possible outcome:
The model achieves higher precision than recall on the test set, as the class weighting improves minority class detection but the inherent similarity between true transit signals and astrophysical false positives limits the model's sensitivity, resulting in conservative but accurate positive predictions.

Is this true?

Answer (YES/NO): NO